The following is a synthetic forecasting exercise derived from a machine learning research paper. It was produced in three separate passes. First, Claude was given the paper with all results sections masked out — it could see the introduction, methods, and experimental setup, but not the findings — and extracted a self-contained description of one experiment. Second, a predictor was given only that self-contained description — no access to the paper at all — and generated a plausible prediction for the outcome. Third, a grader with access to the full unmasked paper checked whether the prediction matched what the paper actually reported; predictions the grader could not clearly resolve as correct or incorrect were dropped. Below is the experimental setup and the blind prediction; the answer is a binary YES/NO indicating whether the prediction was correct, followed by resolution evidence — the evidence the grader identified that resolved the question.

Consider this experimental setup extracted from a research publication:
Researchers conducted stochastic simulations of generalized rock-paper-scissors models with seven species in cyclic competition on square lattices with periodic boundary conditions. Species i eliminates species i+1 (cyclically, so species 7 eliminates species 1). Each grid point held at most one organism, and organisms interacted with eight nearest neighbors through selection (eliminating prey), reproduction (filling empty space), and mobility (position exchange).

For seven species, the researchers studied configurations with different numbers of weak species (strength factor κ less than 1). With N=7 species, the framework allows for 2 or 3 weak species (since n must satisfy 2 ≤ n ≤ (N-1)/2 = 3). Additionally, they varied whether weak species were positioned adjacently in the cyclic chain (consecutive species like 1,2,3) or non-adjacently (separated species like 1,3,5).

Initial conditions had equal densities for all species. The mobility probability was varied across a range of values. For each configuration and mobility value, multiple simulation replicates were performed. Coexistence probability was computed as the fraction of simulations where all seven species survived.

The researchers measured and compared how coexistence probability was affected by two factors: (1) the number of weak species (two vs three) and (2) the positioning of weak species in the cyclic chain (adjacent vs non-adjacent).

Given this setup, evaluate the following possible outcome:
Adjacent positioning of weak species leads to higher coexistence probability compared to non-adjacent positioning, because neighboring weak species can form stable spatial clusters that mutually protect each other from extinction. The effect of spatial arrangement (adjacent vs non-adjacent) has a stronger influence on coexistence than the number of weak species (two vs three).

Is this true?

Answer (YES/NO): NO